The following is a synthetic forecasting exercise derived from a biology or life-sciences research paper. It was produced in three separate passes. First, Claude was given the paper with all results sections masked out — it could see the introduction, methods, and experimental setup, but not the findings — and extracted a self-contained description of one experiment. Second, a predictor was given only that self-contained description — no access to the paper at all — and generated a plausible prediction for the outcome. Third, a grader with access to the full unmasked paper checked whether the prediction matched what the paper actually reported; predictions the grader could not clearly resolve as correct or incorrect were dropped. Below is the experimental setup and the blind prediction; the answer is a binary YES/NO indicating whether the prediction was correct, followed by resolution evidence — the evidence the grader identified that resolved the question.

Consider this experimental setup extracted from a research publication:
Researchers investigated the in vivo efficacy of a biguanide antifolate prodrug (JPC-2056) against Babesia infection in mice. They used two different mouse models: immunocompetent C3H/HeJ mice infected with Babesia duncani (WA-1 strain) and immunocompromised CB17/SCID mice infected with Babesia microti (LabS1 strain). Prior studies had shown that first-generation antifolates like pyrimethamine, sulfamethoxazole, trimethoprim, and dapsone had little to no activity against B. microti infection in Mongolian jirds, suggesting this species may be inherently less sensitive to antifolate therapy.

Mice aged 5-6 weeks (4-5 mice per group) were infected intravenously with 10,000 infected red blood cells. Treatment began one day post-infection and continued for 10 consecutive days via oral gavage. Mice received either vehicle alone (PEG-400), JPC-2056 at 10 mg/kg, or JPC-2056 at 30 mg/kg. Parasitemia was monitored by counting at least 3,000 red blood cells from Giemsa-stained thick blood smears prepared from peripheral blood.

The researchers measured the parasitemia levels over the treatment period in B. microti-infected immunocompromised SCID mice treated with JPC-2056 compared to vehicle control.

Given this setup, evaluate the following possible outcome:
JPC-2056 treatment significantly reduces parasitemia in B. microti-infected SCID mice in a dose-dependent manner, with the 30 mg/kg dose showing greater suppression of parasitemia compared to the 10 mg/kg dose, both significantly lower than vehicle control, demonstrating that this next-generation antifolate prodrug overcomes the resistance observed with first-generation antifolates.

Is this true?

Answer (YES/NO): NO